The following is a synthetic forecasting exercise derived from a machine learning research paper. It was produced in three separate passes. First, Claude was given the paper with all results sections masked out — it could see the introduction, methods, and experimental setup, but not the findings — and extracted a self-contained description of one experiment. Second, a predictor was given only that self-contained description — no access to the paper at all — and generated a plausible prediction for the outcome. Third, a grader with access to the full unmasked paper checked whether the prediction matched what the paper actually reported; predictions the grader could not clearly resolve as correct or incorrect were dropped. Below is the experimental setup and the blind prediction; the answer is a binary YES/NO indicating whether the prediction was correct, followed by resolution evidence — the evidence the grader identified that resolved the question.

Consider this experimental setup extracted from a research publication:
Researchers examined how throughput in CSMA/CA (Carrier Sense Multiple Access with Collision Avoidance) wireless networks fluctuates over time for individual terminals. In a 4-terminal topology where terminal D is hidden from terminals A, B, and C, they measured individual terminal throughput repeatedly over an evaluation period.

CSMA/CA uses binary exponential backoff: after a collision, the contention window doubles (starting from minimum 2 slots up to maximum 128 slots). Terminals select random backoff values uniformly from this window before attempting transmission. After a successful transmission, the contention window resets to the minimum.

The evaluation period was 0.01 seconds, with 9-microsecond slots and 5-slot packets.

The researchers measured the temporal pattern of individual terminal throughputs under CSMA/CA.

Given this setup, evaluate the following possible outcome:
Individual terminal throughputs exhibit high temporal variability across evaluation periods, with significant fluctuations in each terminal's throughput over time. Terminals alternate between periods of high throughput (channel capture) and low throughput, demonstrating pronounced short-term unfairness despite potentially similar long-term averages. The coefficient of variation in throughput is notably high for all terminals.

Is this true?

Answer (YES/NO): YES